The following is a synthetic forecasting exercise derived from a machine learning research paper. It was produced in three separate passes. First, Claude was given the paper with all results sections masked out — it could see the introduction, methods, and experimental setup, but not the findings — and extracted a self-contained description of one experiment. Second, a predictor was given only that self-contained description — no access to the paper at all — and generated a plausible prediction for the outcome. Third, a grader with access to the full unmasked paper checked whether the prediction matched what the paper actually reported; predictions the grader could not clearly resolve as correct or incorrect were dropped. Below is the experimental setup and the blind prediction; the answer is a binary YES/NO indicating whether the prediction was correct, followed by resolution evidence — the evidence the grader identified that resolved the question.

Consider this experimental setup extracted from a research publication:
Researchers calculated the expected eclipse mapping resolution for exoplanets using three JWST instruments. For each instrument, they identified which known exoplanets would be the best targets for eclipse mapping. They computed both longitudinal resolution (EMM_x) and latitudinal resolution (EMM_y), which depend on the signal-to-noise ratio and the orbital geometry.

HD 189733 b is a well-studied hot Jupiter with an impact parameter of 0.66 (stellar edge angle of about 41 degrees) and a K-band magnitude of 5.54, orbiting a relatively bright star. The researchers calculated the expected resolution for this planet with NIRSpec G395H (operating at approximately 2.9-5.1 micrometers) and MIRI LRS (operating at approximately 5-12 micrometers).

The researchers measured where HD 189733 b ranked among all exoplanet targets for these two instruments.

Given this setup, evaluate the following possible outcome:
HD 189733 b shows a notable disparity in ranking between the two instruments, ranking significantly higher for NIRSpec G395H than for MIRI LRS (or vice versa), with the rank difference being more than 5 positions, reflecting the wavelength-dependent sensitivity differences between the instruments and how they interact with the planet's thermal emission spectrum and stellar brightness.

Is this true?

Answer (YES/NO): NO